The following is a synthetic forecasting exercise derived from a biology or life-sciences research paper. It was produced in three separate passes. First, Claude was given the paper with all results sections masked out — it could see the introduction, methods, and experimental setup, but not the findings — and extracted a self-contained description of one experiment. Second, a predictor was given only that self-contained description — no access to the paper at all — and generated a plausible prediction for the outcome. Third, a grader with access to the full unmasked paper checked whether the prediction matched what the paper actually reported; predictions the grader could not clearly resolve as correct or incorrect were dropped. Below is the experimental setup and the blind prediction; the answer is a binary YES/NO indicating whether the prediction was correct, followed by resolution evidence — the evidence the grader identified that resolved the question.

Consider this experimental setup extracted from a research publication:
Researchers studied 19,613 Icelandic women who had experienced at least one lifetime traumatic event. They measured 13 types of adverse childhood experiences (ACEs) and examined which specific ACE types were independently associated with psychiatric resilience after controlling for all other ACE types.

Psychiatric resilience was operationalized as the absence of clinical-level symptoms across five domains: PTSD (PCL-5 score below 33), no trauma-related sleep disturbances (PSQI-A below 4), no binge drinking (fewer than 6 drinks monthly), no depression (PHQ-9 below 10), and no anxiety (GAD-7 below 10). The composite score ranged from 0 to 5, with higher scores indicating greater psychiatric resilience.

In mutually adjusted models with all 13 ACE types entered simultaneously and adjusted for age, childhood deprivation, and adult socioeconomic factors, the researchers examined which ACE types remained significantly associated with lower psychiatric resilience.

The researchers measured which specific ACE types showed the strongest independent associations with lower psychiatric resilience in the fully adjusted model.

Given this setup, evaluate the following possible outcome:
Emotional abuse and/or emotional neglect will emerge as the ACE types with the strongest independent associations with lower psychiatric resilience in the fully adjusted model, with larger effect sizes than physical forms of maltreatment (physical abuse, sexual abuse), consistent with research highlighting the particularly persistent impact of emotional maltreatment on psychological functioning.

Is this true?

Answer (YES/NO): NO